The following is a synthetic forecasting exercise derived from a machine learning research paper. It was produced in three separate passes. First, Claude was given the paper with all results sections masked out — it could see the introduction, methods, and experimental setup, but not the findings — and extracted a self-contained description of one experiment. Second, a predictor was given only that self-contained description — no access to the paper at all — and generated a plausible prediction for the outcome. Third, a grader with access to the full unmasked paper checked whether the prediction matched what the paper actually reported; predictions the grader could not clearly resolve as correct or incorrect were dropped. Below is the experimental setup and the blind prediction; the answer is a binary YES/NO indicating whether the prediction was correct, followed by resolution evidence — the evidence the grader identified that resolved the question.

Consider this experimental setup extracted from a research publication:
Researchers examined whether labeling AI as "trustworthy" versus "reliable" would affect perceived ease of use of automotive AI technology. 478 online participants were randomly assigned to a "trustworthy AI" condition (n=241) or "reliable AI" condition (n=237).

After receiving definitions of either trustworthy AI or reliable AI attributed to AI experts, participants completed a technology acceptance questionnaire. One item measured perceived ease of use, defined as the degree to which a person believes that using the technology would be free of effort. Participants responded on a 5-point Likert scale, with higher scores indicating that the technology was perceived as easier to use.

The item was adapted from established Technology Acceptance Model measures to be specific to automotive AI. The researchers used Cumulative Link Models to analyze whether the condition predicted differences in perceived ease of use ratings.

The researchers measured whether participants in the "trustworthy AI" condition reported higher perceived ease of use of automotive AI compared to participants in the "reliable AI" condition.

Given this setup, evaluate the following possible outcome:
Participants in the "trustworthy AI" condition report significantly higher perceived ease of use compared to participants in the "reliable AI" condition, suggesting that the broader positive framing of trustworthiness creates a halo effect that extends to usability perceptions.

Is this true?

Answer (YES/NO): YES